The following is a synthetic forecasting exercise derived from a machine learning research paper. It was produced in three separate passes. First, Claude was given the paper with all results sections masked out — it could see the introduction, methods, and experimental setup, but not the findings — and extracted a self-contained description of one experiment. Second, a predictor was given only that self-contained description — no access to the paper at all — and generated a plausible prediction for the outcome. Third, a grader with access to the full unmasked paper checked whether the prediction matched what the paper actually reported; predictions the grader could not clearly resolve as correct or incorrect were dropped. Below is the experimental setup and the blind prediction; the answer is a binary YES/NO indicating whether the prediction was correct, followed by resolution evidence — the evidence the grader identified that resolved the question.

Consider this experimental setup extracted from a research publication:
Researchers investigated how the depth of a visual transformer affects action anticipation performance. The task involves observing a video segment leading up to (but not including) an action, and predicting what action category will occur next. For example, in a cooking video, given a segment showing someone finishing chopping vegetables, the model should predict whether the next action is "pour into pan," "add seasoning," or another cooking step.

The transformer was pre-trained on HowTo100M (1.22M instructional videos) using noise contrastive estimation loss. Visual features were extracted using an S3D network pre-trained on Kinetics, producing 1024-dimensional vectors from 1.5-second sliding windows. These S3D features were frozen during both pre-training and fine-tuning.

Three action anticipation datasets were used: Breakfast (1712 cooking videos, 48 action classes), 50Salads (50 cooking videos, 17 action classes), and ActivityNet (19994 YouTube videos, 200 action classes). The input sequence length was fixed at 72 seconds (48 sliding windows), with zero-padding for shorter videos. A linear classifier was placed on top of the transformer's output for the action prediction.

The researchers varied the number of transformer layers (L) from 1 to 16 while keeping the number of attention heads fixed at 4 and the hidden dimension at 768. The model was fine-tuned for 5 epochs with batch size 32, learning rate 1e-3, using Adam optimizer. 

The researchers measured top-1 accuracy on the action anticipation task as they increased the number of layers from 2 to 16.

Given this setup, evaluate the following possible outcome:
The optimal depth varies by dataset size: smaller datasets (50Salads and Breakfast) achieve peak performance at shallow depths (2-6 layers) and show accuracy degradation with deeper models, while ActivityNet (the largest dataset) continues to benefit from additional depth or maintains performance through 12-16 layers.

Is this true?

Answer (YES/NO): NO